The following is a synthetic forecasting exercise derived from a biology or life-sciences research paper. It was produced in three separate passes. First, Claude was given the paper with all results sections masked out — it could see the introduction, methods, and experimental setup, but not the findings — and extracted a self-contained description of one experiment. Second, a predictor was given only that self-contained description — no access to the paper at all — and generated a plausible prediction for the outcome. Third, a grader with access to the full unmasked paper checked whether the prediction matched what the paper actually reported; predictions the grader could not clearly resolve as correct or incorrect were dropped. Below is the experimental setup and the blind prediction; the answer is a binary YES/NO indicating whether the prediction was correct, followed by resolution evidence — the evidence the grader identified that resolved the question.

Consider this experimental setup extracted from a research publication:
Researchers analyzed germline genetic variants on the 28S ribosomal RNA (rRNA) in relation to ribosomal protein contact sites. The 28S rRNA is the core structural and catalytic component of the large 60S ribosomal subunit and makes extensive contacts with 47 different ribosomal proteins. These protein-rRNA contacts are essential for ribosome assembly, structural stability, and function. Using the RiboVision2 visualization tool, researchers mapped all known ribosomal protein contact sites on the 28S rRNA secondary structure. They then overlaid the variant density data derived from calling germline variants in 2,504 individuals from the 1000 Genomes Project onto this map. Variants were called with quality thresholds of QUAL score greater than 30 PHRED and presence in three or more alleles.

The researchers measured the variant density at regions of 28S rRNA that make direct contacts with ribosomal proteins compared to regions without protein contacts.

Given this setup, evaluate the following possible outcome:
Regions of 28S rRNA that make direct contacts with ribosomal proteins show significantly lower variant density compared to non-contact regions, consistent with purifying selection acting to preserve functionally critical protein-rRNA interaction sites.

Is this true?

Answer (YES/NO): YES